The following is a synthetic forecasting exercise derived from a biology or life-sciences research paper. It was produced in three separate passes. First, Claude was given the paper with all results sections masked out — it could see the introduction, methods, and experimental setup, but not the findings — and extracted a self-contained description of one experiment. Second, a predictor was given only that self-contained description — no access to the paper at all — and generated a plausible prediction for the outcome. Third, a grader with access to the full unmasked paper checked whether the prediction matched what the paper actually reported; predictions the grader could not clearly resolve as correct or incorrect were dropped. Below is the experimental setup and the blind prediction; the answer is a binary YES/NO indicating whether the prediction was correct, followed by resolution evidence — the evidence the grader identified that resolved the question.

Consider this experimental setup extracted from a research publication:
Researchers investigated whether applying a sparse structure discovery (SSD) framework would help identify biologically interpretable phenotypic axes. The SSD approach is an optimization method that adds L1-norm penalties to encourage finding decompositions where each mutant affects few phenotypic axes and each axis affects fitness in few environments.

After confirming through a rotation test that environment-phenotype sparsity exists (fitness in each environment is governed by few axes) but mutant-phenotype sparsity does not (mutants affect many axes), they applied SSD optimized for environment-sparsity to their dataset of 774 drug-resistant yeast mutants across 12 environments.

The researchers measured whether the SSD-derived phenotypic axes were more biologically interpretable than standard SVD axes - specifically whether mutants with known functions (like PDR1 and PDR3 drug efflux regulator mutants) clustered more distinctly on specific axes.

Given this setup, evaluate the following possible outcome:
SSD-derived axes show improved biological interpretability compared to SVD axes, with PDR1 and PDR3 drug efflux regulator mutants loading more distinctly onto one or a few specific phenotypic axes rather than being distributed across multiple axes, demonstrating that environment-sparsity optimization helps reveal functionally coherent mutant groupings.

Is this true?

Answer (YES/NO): NO